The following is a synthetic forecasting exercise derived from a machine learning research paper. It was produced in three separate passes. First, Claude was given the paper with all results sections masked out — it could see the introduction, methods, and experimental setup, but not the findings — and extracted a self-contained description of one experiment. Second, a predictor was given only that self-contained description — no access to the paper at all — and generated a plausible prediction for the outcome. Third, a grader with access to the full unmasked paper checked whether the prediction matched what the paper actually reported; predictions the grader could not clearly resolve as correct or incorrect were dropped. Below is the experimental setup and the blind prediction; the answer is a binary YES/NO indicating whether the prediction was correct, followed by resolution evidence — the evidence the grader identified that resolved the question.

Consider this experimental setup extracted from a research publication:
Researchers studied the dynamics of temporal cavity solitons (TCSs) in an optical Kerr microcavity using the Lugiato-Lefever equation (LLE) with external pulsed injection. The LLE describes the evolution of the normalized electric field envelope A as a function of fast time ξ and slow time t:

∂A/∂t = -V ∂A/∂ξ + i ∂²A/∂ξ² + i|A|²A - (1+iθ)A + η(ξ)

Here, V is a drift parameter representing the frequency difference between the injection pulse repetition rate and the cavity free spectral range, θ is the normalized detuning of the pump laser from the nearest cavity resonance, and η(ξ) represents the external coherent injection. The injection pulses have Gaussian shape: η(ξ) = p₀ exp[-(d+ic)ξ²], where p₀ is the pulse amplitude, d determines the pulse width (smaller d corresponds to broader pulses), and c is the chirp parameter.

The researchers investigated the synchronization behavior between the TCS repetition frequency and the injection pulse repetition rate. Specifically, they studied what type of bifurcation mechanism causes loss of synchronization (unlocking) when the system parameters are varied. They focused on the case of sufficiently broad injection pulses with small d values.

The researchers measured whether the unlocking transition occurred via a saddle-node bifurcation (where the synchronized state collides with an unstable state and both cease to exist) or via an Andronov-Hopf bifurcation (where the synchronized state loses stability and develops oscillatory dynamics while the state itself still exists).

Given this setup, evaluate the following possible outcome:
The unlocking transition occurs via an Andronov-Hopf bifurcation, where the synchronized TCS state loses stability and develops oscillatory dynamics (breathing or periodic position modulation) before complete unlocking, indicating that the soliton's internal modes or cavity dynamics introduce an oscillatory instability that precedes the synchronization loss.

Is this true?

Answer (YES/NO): YES